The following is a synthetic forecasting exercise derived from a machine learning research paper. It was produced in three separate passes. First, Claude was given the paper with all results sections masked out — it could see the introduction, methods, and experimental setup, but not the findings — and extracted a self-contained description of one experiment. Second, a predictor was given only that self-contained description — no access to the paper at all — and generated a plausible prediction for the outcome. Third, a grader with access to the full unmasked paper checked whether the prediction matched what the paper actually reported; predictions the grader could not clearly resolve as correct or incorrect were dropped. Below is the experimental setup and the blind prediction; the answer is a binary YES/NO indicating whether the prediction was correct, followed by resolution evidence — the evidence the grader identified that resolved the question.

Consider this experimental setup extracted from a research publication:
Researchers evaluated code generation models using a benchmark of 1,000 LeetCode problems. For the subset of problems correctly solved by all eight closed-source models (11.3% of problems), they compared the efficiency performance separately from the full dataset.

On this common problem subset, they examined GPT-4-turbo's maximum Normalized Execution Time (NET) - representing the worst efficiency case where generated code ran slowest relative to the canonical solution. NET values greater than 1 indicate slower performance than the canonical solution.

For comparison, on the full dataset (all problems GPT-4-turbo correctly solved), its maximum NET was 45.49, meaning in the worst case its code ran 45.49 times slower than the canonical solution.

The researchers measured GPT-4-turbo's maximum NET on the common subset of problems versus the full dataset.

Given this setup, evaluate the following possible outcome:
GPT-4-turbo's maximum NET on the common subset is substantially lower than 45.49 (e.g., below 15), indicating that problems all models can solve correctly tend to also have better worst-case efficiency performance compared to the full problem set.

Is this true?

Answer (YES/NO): YES